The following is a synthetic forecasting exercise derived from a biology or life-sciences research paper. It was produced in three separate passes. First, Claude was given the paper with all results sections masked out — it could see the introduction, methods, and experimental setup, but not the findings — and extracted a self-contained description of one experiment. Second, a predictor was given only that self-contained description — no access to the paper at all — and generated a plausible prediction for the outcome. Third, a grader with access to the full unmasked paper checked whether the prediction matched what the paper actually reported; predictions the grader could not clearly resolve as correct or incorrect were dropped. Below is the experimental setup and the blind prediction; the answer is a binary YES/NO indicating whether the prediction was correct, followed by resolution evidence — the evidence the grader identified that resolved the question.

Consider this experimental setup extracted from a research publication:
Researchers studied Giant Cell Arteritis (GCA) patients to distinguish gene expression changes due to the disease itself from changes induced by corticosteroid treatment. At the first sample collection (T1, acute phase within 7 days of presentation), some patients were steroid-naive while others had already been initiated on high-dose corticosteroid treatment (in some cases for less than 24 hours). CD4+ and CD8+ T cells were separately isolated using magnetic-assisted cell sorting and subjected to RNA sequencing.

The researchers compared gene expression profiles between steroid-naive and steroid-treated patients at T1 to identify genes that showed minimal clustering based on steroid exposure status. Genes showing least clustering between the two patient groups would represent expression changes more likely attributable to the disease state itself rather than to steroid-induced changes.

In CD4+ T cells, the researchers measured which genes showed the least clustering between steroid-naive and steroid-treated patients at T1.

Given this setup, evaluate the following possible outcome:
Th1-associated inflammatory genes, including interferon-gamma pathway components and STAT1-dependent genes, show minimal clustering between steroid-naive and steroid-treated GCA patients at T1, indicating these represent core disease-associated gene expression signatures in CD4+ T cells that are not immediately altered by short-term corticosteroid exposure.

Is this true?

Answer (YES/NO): NO